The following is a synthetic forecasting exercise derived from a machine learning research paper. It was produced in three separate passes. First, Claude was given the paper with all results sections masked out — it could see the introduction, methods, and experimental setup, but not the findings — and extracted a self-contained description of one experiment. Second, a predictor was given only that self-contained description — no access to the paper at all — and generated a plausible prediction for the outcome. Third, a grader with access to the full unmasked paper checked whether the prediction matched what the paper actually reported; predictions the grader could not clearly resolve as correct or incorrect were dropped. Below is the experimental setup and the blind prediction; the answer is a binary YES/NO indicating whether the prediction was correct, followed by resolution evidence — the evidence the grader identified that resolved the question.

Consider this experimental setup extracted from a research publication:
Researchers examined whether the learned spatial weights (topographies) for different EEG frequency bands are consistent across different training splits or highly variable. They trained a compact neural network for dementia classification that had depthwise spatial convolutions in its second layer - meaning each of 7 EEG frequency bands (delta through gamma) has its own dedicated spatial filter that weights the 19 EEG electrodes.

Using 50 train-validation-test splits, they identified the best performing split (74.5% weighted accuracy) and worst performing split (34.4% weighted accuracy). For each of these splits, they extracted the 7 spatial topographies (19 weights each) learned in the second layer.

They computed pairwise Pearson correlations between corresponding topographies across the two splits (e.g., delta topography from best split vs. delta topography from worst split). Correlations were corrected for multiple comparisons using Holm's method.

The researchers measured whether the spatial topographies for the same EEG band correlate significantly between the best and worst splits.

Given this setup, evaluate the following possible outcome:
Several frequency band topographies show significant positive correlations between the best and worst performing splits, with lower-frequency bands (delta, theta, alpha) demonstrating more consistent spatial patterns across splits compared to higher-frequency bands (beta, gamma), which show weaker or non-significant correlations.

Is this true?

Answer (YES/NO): NO